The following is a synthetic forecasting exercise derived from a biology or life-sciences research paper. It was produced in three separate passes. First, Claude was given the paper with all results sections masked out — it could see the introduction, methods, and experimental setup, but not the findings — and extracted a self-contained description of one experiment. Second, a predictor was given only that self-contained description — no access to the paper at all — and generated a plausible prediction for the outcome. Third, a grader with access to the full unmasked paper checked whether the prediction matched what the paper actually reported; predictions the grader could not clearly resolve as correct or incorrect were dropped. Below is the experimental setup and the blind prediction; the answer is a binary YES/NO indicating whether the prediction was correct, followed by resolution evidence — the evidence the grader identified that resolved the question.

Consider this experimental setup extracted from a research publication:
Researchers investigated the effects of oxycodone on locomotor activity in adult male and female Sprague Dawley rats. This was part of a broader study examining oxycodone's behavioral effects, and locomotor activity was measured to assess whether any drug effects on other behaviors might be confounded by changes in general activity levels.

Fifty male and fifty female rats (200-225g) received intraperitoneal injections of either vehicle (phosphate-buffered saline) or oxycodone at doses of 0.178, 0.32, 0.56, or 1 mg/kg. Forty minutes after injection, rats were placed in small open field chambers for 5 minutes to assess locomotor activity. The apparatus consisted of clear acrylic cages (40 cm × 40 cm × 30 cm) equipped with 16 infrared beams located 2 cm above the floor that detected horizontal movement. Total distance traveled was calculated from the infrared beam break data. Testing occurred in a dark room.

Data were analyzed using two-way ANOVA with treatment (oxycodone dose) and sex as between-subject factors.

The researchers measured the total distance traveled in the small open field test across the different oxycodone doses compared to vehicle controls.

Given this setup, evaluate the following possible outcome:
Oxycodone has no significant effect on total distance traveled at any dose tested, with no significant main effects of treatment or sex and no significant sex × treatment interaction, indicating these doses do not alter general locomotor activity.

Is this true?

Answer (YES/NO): NO